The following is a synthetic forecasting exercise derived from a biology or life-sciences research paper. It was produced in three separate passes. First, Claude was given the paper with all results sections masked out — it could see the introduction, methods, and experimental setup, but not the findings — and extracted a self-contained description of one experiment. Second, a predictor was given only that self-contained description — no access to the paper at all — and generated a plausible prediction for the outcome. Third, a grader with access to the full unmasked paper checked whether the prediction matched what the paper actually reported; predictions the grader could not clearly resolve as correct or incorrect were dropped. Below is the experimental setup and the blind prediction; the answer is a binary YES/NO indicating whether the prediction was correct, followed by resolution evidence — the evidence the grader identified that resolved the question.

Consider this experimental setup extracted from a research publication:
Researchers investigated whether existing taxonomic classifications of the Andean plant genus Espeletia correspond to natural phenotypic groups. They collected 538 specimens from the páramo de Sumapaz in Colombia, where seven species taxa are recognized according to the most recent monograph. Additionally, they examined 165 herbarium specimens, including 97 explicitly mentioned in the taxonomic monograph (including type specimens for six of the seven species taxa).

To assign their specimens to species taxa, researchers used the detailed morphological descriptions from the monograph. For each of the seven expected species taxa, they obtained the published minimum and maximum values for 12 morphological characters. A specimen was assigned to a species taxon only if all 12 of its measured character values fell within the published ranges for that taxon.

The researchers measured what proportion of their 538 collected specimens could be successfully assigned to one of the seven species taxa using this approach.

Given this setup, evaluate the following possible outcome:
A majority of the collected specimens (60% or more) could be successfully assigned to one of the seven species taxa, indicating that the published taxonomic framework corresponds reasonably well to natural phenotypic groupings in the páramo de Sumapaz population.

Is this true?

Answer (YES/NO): NO